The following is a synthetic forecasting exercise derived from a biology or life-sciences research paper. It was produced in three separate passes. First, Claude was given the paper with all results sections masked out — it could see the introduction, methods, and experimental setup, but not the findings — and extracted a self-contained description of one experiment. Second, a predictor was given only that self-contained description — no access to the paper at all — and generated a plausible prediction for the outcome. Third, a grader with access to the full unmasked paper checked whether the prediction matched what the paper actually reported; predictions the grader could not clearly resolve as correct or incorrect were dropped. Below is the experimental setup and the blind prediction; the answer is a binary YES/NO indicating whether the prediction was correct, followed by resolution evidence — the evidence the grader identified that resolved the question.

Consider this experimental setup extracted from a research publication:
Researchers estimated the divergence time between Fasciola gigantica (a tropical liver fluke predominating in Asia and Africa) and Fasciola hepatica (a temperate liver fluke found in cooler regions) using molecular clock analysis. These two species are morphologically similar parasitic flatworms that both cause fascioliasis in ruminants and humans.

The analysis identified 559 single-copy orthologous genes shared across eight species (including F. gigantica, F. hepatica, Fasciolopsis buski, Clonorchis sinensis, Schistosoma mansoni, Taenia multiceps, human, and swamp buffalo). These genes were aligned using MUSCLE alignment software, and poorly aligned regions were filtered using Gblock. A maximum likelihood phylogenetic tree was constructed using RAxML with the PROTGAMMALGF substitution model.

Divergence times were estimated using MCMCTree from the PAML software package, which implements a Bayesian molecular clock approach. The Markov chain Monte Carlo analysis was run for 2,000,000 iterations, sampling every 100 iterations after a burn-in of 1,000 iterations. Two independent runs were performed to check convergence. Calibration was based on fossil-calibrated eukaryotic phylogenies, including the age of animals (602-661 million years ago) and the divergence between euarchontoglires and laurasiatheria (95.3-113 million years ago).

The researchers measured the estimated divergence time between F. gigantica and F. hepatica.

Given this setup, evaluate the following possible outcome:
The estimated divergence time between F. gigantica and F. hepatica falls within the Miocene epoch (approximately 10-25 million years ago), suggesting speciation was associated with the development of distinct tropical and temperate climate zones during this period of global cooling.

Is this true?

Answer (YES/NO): YES